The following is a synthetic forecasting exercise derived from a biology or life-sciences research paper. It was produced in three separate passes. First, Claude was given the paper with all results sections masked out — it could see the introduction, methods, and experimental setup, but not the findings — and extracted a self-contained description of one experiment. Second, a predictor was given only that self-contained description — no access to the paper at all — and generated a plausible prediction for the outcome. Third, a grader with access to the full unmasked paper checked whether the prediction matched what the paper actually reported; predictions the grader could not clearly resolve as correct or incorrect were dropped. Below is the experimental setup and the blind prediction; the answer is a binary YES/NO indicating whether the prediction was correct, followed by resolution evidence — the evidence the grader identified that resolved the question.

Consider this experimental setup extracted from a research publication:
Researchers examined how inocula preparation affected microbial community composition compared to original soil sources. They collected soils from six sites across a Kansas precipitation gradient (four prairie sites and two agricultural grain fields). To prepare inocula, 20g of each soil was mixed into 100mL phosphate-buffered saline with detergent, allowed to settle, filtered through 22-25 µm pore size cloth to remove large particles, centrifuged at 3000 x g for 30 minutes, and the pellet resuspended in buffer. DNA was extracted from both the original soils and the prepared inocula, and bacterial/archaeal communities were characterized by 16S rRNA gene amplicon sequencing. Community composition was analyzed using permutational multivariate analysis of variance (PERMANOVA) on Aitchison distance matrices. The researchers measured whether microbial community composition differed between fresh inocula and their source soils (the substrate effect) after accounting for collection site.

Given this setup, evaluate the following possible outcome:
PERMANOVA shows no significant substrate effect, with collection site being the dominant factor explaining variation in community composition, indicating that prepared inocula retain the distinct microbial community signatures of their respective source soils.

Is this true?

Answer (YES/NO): NO